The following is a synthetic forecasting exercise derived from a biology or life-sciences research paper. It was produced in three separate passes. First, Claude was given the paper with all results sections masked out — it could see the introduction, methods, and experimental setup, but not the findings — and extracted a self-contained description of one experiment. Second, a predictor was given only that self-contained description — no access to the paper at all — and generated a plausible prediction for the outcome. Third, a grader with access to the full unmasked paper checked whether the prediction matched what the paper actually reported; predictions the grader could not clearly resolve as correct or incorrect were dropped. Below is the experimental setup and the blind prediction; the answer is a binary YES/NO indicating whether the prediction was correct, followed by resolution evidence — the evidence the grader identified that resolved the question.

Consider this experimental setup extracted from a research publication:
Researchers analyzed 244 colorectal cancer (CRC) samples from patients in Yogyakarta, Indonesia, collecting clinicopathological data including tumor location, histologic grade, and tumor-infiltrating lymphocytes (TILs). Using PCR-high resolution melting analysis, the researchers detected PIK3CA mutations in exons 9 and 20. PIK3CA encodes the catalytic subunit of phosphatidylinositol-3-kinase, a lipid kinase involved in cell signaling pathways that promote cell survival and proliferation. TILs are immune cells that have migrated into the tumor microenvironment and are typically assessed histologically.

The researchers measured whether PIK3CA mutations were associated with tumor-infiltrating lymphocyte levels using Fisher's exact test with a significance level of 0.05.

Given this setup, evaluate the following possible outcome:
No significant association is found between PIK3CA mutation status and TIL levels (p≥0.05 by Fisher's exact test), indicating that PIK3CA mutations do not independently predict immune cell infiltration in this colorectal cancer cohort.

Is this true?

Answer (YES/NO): NO